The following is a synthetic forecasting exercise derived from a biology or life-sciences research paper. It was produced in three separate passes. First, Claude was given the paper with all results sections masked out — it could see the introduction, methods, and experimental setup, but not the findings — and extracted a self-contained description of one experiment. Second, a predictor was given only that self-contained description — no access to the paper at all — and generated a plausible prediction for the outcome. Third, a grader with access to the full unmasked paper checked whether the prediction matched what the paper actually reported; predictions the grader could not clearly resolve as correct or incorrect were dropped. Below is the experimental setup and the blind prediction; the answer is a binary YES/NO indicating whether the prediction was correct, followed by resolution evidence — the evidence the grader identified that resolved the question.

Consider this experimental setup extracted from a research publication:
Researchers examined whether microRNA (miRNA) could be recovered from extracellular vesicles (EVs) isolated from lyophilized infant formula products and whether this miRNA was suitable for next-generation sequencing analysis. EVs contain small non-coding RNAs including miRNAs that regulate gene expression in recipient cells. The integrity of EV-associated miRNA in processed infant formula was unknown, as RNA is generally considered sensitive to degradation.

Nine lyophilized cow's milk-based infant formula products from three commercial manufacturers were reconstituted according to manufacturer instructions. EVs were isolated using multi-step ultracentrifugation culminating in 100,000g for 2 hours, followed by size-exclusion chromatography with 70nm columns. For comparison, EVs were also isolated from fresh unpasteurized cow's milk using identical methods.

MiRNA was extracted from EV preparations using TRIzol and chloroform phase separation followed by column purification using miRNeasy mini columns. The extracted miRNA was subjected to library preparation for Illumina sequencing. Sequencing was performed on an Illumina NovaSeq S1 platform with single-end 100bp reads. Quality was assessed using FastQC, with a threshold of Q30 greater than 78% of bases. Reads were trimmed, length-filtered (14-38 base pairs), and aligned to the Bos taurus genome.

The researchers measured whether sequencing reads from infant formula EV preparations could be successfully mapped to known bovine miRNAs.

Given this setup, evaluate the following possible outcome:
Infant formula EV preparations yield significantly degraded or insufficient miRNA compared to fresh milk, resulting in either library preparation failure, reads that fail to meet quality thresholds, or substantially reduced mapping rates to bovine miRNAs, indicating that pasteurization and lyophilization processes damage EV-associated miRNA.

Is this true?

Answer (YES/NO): NO